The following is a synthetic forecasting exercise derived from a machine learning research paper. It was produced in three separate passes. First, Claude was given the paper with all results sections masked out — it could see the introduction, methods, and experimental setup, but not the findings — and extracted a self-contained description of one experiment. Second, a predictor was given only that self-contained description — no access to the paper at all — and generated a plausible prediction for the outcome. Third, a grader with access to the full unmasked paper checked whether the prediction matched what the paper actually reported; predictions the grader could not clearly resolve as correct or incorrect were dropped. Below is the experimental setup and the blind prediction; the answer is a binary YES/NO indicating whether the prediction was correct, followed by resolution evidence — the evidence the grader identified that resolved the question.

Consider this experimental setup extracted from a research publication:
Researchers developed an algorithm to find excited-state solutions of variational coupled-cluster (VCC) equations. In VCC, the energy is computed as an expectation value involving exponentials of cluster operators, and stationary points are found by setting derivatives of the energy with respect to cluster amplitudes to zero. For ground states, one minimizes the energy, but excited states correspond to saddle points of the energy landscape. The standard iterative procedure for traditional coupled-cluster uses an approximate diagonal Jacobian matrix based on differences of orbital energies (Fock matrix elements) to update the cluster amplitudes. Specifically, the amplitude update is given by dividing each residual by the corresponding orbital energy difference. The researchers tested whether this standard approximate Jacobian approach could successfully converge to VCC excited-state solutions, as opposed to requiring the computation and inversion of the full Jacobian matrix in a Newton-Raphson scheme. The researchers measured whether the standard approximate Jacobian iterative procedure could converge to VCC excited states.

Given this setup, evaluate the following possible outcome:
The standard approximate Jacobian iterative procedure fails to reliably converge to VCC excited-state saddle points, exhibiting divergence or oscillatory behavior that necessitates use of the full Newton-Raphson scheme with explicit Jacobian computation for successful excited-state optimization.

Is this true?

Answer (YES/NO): YES